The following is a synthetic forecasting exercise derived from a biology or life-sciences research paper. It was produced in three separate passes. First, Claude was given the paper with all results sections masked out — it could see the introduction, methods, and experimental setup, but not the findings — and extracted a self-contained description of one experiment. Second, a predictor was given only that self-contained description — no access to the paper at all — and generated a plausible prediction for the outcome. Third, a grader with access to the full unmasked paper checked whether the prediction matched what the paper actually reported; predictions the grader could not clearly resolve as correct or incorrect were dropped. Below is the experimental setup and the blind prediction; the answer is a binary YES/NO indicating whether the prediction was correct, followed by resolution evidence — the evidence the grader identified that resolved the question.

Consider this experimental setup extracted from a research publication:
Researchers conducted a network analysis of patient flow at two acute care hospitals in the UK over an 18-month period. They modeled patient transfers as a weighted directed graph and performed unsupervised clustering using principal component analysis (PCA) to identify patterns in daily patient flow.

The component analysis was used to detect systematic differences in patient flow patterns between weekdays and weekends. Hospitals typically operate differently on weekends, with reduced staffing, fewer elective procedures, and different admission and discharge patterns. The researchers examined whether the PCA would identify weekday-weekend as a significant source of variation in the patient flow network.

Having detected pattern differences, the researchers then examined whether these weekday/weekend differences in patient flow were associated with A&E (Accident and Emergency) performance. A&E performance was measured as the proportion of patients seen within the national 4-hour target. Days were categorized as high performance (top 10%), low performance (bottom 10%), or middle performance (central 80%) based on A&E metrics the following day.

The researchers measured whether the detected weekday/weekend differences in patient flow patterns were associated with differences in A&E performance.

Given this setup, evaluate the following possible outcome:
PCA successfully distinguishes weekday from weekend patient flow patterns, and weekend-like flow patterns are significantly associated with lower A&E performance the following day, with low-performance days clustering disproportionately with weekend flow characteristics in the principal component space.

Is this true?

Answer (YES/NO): NO